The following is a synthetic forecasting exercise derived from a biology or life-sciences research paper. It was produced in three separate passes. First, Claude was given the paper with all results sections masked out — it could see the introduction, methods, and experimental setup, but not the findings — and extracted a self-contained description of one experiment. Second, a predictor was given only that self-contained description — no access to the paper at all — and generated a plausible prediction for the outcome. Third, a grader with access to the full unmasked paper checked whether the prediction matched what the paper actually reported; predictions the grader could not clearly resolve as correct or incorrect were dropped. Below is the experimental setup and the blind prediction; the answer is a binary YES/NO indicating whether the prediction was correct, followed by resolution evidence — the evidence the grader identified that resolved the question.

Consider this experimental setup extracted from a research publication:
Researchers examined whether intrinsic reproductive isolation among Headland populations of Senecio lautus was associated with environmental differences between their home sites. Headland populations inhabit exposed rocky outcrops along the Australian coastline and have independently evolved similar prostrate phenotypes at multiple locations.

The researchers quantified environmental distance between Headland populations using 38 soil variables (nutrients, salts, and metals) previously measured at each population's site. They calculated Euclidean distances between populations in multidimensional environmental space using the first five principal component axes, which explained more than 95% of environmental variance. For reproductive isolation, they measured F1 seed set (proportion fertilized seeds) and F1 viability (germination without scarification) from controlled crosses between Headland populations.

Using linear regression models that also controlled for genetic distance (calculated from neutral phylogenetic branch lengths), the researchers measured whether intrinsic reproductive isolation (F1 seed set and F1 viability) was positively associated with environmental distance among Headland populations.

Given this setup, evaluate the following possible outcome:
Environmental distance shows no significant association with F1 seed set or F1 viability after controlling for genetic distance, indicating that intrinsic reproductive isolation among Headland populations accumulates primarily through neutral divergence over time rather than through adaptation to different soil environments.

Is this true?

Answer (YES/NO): NO